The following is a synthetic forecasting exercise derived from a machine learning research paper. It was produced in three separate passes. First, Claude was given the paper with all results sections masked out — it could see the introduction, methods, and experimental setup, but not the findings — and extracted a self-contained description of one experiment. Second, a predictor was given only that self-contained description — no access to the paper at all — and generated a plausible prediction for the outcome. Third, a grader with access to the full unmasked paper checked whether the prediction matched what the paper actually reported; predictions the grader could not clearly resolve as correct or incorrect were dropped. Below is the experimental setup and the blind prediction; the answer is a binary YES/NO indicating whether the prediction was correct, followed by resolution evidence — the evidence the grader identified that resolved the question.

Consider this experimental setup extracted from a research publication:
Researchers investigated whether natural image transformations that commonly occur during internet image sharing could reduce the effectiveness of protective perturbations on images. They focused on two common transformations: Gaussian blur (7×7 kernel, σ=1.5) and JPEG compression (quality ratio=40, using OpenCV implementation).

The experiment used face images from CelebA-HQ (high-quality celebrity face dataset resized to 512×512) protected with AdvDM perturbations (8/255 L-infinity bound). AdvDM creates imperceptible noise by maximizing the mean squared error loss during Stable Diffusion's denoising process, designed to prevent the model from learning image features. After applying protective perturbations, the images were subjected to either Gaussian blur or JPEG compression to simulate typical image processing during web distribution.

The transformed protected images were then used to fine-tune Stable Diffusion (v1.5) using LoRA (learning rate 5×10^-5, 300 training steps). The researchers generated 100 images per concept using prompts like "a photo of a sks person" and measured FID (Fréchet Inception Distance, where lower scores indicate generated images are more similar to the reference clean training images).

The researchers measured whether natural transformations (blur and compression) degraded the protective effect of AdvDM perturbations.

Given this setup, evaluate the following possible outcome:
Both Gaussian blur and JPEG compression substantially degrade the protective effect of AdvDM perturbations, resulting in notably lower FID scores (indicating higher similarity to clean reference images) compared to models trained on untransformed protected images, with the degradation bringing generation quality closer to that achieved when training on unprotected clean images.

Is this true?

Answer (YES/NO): YES